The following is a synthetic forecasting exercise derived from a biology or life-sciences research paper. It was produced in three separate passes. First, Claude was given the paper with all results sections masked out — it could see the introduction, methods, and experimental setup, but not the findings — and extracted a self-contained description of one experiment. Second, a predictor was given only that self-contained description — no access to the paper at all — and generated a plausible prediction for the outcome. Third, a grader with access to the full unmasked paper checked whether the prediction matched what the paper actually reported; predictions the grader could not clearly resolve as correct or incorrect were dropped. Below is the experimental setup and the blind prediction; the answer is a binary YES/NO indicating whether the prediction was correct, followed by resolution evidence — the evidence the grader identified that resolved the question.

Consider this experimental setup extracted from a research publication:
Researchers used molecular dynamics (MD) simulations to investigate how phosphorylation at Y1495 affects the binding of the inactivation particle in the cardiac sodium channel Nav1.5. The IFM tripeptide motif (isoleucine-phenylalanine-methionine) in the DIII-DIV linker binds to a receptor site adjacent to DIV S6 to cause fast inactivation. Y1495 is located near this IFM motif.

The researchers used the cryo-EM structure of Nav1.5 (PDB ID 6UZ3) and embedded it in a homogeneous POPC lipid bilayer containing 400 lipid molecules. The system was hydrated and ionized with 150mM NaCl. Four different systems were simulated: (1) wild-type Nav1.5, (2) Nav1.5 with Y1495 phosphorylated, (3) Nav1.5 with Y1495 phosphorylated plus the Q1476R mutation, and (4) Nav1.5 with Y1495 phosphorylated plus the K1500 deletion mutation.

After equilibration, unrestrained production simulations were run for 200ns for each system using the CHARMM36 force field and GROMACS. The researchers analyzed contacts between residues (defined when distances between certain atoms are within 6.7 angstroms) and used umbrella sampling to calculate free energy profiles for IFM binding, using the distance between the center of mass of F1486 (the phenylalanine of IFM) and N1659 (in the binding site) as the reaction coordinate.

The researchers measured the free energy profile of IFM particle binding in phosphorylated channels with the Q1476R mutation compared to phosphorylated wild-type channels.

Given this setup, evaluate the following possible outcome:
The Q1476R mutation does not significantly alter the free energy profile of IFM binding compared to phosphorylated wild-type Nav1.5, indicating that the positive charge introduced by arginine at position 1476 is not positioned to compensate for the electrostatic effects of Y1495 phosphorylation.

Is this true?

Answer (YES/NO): NO